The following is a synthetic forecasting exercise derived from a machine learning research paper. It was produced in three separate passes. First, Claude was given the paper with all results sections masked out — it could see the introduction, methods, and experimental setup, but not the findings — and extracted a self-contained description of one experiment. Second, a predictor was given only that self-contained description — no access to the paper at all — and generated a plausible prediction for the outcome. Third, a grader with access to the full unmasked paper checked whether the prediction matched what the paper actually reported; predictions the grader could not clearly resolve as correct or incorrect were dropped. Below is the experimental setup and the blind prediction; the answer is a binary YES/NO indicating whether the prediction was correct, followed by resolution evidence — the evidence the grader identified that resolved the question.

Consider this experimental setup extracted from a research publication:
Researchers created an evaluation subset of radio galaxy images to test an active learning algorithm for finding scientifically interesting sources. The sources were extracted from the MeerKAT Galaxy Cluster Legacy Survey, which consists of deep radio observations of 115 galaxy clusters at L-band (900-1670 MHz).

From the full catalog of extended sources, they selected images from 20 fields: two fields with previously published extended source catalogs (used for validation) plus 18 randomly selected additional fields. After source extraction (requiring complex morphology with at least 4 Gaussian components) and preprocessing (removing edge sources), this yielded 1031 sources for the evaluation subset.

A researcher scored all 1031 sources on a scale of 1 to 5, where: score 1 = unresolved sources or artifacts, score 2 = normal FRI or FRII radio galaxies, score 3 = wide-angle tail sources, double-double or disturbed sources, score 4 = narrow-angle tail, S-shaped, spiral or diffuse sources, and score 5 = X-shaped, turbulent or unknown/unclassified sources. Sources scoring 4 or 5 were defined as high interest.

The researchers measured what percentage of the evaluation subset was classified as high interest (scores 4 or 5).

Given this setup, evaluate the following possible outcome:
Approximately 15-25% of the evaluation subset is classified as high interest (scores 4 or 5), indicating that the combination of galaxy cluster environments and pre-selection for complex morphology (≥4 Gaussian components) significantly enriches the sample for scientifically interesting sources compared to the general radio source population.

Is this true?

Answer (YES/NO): NO